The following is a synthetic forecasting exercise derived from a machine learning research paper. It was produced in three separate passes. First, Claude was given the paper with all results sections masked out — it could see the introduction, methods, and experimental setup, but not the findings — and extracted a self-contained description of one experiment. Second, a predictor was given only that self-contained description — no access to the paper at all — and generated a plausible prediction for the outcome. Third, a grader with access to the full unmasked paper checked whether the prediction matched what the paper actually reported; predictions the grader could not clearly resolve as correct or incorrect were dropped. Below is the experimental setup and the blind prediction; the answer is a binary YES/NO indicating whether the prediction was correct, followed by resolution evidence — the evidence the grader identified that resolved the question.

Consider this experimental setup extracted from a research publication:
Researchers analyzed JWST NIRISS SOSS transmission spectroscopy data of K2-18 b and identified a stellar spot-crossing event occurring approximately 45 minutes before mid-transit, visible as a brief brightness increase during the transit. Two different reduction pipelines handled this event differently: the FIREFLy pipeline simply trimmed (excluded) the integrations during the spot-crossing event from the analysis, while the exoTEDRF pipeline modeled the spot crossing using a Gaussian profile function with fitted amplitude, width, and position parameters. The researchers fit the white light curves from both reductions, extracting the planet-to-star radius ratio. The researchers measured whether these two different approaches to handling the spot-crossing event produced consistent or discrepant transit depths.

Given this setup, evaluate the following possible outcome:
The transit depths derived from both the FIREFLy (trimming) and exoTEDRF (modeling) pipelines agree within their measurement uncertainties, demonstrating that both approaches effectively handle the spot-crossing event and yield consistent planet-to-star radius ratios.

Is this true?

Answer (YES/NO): YES